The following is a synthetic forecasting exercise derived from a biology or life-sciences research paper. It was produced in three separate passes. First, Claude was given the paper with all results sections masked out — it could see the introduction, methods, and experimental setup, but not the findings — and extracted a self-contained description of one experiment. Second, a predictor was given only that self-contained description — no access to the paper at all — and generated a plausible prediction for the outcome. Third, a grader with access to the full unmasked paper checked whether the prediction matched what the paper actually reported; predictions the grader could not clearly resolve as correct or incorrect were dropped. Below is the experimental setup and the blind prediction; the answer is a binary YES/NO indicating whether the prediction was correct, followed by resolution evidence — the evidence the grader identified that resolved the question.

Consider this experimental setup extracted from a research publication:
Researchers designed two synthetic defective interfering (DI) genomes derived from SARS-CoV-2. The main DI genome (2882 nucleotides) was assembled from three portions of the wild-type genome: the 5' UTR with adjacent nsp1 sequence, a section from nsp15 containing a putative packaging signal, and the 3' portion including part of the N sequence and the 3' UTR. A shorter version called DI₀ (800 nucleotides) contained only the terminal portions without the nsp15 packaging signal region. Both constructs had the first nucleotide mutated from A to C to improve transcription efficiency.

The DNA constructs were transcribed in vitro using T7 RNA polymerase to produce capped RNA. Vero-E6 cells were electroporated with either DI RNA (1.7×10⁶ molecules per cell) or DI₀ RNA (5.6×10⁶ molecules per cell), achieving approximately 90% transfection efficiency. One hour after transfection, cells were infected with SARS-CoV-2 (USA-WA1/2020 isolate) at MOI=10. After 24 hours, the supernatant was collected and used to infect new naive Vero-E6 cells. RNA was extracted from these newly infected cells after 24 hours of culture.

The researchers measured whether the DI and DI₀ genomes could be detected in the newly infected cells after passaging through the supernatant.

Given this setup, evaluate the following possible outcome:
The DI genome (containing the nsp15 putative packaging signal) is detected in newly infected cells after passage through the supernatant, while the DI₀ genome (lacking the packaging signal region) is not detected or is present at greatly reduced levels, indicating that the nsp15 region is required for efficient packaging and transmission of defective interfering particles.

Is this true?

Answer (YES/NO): YES